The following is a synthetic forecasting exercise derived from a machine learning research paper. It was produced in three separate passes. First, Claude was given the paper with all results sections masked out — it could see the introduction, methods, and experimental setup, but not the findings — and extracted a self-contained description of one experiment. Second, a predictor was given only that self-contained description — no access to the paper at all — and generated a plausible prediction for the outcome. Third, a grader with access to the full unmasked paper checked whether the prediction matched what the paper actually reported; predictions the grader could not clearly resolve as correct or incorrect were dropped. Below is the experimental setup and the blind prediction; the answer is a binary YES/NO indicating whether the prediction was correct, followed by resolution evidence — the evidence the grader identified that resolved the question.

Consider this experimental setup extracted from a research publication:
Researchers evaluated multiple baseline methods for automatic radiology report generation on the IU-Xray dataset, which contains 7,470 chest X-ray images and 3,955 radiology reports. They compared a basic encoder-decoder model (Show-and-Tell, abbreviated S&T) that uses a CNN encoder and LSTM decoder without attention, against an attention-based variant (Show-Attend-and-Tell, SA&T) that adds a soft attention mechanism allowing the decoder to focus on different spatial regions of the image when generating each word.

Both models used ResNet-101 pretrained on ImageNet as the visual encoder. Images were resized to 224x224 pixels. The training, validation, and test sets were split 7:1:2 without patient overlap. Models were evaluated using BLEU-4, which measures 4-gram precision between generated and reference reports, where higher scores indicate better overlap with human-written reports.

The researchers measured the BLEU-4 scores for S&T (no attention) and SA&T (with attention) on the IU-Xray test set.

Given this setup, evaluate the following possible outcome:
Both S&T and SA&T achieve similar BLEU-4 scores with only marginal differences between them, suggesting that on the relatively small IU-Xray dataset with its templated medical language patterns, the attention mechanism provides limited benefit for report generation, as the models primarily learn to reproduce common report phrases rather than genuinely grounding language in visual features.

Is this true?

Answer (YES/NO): NO